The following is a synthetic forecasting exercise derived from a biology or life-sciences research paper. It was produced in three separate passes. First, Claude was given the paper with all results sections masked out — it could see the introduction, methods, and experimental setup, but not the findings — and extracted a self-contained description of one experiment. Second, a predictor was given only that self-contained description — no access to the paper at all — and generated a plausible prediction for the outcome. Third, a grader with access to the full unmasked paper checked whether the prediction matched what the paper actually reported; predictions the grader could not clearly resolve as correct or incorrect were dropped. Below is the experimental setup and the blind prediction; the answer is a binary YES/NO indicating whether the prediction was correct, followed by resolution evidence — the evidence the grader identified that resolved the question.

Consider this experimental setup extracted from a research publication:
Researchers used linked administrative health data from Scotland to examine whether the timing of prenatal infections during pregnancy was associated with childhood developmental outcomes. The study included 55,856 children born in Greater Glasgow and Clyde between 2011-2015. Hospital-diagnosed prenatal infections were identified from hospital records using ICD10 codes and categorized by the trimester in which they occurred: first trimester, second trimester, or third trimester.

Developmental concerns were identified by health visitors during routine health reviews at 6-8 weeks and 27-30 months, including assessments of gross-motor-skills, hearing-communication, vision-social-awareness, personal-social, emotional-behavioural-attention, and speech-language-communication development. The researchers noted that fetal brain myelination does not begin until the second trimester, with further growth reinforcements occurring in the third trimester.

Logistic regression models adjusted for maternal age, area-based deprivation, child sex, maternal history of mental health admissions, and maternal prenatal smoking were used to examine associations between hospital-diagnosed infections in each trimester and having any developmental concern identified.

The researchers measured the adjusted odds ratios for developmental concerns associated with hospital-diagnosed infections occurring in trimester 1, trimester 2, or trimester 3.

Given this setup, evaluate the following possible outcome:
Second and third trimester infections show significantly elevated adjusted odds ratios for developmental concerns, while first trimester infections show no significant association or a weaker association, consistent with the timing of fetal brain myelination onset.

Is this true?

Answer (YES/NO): YES